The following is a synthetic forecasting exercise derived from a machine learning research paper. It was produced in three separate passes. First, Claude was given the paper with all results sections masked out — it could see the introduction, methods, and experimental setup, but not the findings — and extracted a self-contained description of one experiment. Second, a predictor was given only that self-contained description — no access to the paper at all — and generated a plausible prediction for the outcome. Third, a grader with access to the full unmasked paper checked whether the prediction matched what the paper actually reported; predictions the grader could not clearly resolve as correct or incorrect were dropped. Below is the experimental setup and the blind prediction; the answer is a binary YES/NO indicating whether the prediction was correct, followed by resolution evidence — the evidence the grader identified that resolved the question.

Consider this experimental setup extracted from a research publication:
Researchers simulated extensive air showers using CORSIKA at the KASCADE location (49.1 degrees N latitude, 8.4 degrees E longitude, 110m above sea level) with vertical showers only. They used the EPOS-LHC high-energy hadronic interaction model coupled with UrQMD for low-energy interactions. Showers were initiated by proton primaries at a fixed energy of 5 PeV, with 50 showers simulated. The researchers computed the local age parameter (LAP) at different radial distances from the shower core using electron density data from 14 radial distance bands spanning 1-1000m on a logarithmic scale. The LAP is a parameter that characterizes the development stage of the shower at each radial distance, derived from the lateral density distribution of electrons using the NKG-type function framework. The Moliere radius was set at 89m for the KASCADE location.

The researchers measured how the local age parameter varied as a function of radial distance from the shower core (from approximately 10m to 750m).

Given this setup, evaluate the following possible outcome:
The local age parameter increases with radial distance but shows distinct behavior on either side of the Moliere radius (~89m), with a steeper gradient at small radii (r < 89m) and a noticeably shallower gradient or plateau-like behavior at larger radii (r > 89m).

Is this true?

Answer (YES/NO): NO